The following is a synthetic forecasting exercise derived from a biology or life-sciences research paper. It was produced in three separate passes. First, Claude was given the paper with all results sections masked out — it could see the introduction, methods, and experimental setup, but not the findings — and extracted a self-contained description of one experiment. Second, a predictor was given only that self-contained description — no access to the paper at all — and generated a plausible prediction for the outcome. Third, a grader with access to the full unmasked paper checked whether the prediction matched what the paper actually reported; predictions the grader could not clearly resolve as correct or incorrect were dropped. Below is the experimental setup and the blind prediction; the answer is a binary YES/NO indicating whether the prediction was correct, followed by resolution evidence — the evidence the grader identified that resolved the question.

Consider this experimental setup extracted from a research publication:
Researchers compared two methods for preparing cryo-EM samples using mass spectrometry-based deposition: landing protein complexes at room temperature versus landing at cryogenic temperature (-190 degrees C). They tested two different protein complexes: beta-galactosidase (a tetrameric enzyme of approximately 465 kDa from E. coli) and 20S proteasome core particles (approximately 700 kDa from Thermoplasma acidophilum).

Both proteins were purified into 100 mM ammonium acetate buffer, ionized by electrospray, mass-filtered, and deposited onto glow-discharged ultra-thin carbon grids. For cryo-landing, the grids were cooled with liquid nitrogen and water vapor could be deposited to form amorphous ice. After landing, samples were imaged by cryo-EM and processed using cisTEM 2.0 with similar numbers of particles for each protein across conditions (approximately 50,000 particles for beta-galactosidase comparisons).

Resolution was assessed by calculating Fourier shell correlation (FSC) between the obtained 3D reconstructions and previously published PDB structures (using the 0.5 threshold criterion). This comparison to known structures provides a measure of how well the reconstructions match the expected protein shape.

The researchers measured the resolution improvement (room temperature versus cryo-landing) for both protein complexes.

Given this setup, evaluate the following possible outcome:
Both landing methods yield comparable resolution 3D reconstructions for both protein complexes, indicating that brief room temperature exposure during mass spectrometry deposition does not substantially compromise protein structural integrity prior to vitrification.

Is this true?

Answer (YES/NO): NO